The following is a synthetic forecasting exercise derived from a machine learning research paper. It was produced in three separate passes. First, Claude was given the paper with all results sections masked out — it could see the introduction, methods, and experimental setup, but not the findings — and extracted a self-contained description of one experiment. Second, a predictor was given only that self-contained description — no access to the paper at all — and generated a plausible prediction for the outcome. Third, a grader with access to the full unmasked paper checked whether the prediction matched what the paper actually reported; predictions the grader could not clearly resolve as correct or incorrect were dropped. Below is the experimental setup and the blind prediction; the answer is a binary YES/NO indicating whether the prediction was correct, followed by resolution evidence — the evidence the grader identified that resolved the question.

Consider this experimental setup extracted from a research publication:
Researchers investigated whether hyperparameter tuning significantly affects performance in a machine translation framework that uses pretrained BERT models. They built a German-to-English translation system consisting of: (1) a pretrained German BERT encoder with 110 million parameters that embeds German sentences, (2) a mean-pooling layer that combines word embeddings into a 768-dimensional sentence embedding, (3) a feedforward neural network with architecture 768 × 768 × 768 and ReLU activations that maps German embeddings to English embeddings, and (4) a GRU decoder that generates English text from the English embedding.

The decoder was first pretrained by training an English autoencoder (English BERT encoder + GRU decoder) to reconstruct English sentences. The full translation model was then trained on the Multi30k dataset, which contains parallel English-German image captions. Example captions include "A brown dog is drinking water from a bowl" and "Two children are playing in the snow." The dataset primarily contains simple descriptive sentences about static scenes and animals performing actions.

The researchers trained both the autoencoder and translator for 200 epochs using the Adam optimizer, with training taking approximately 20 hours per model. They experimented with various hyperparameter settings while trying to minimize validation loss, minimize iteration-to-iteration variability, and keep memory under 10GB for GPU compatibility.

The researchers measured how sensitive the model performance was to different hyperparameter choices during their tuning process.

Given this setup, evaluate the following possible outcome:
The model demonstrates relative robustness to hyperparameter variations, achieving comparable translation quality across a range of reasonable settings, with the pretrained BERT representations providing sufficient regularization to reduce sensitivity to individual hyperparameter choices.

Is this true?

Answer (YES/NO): YES